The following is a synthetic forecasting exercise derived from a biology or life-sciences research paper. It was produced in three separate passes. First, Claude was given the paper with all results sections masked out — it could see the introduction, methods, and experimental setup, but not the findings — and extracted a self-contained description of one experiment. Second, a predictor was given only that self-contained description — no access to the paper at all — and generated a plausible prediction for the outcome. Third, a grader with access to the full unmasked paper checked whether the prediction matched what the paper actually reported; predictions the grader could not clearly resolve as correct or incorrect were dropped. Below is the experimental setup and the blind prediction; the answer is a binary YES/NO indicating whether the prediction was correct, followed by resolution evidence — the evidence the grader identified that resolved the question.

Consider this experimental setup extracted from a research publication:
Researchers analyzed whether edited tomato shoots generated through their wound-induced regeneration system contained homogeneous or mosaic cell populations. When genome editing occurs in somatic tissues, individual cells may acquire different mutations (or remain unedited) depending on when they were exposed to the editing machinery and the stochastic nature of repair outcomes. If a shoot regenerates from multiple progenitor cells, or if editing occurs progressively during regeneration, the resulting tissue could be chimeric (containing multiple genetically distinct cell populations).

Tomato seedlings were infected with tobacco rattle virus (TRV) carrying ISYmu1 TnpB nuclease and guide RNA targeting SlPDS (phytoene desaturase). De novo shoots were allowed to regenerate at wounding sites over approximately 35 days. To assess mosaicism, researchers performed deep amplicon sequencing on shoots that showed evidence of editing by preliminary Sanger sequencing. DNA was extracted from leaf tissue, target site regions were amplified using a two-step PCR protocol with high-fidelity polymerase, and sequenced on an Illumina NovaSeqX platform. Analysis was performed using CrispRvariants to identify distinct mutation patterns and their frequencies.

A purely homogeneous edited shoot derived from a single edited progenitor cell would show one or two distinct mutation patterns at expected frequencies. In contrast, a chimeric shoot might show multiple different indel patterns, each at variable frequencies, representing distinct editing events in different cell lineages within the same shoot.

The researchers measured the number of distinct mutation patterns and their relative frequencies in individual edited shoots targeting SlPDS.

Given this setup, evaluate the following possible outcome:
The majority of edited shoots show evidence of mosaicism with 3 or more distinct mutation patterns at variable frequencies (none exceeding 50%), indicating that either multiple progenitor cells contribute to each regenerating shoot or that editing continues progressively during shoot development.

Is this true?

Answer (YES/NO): NO